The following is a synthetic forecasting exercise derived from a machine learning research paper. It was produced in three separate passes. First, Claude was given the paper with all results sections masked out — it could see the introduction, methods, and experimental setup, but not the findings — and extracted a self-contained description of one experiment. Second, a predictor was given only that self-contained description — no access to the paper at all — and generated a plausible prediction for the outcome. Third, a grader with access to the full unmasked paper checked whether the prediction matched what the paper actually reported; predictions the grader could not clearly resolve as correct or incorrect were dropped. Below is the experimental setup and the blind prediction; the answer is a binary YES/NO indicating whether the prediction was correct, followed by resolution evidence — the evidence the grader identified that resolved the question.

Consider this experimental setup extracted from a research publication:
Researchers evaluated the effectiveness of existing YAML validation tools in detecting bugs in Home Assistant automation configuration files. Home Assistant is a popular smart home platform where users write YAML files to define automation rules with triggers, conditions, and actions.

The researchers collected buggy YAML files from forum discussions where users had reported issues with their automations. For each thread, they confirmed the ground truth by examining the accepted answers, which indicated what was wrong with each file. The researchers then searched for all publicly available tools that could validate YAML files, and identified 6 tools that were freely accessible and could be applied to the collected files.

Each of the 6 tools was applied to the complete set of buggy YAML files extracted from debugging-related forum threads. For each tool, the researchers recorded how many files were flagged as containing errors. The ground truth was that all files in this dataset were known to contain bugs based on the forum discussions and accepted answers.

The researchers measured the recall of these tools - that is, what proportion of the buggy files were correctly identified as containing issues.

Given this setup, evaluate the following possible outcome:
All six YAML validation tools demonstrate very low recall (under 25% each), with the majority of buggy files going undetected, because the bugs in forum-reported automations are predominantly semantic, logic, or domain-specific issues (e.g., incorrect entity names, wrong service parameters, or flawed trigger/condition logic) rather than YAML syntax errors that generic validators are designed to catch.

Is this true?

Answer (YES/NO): YES